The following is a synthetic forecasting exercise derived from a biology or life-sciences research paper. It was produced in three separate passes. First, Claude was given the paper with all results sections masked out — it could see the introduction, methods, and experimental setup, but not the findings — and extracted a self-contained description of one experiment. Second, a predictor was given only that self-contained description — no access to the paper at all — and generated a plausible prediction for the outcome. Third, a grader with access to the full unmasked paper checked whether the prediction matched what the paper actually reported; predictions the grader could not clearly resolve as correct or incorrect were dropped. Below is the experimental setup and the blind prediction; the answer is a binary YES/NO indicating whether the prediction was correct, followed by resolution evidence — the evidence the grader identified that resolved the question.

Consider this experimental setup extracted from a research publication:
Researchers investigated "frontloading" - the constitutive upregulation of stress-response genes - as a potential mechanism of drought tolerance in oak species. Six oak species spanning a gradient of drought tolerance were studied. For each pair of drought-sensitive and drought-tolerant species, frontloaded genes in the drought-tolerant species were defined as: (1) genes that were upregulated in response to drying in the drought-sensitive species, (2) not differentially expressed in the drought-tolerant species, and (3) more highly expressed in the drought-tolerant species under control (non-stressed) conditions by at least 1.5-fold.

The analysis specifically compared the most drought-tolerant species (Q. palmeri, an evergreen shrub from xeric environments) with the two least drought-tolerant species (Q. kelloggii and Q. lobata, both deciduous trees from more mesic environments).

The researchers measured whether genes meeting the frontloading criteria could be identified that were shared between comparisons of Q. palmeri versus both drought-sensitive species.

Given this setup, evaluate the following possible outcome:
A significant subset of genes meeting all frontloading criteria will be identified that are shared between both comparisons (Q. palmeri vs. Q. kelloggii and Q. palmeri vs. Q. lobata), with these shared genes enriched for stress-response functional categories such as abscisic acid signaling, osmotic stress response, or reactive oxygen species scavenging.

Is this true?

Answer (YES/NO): NO